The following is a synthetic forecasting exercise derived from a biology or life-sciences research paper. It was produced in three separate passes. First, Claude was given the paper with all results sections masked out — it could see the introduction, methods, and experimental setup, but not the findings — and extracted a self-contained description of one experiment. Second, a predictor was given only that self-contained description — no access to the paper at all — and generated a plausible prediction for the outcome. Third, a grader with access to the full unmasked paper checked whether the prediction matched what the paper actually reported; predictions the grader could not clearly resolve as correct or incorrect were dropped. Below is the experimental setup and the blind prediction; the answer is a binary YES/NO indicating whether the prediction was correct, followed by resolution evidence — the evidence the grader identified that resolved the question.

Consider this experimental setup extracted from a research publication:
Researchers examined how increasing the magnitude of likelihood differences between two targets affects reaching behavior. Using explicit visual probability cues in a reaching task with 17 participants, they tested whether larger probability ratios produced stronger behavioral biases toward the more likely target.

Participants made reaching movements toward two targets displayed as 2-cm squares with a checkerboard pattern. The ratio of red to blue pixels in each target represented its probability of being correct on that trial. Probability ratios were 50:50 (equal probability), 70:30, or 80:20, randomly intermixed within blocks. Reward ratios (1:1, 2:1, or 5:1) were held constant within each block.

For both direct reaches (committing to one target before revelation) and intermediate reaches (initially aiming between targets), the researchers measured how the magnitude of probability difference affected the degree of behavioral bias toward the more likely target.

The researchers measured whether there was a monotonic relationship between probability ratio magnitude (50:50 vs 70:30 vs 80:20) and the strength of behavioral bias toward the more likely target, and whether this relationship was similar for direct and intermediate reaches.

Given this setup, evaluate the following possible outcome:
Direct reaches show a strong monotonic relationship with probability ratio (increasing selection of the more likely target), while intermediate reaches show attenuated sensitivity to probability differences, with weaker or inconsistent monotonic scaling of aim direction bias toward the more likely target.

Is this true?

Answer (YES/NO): YES